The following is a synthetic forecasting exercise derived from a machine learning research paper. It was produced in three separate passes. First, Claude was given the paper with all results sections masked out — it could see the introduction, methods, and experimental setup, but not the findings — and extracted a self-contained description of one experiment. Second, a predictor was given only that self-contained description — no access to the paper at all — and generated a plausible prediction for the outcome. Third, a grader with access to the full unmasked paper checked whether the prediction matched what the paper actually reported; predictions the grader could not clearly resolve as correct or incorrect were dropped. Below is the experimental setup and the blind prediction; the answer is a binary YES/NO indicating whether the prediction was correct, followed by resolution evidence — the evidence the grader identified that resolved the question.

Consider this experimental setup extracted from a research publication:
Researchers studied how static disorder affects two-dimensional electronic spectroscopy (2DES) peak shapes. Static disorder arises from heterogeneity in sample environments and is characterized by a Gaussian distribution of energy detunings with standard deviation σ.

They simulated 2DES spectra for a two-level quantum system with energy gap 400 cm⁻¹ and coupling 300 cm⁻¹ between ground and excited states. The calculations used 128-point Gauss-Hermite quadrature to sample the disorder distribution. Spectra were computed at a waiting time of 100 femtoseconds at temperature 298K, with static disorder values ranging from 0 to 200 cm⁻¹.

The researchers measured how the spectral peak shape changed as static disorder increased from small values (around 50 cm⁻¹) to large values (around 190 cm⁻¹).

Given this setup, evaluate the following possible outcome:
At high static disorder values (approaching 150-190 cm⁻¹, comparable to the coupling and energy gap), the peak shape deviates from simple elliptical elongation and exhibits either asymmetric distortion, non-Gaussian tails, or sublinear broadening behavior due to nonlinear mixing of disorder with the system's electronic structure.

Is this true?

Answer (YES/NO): NO